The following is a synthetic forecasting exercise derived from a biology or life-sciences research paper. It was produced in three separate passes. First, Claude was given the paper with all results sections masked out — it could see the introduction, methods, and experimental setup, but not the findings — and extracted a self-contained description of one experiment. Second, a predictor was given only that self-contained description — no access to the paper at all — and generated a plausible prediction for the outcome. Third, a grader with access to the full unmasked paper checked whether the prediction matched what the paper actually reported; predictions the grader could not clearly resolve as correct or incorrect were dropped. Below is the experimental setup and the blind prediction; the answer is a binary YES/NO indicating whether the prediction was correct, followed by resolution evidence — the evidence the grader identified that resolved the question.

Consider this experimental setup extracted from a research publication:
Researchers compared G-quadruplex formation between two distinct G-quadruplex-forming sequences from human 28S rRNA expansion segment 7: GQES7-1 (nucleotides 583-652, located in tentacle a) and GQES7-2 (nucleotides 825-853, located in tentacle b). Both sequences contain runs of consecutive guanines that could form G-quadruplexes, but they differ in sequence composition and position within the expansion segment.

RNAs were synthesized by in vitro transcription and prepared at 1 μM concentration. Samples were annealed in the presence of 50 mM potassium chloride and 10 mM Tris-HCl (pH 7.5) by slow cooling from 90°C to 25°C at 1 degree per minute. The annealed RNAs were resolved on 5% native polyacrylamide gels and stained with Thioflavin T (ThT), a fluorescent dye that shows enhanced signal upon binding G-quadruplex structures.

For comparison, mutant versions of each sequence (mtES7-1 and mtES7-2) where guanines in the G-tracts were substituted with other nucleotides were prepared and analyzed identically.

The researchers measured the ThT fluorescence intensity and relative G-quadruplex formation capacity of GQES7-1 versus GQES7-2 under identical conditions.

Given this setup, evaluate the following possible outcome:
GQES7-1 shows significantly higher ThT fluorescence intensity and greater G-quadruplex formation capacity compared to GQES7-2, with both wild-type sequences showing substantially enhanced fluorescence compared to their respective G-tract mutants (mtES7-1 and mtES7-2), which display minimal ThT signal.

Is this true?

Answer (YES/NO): YES